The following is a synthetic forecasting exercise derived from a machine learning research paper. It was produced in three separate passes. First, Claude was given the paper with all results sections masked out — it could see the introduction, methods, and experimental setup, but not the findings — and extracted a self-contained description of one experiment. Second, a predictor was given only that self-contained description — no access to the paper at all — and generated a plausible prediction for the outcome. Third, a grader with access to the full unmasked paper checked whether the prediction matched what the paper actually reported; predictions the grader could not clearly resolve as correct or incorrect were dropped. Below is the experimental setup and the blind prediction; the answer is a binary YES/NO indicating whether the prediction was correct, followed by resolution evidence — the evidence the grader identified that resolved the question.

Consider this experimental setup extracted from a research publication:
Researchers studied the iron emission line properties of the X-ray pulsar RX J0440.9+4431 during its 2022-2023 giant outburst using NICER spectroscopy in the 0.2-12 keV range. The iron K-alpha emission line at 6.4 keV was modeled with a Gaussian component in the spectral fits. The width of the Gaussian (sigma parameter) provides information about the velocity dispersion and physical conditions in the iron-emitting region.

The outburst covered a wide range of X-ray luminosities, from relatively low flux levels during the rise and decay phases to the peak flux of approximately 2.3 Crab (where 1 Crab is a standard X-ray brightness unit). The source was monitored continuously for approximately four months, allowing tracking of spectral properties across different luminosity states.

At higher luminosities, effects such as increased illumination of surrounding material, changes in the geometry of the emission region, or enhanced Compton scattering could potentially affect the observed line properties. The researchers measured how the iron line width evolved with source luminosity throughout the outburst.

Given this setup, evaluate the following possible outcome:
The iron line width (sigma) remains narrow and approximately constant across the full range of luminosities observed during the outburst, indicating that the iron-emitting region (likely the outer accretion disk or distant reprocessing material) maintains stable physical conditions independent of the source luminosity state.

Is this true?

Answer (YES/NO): NO